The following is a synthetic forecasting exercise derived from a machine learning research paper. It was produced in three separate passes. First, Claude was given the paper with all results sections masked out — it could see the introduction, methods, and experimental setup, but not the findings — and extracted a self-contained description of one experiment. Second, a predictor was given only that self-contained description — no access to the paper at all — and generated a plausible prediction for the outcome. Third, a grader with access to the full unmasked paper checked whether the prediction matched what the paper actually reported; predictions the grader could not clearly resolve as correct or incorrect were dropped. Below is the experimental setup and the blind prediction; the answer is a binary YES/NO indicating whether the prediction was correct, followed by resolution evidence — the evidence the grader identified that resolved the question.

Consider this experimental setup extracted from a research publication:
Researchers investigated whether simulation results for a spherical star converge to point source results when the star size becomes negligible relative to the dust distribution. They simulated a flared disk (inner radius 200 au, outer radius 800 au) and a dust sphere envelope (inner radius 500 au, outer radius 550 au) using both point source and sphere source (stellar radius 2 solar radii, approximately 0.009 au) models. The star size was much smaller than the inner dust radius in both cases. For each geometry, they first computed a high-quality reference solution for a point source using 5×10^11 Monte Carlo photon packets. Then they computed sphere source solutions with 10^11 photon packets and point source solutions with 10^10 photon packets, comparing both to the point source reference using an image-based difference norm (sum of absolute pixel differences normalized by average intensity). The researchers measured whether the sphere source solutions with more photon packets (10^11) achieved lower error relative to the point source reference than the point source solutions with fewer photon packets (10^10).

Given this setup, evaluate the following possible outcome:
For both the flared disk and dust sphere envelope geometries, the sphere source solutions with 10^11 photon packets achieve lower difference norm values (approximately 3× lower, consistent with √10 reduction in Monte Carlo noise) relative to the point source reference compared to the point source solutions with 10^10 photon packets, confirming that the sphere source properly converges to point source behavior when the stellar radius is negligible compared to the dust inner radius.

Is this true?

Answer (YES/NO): YES